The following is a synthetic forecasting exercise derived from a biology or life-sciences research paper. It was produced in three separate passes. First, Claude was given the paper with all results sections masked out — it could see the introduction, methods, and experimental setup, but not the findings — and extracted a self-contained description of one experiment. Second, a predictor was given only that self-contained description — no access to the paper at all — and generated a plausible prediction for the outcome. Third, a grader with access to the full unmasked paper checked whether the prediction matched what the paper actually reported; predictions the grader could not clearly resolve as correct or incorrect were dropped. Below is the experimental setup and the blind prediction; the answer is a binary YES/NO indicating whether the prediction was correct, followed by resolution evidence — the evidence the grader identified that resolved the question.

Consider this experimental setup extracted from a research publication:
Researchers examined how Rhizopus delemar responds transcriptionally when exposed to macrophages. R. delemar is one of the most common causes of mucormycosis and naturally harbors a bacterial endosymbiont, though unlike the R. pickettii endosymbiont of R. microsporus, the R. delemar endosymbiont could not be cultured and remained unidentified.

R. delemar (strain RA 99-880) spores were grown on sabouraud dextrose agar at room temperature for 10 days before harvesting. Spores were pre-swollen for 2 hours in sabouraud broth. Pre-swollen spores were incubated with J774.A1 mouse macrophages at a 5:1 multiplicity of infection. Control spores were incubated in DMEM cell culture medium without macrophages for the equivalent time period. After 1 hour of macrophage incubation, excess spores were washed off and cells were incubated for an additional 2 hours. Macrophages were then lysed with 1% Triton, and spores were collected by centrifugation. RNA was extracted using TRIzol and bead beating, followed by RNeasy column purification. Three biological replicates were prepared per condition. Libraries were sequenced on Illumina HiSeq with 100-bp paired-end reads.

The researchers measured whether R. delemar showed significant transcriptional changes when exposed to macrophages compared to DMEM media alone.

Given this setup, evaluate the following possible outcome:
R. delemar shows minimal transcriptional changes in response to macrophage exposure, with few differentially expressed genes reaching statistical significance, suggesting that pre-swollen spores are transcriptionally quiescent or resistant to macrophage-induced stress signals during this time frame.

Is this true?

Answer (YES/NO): NO